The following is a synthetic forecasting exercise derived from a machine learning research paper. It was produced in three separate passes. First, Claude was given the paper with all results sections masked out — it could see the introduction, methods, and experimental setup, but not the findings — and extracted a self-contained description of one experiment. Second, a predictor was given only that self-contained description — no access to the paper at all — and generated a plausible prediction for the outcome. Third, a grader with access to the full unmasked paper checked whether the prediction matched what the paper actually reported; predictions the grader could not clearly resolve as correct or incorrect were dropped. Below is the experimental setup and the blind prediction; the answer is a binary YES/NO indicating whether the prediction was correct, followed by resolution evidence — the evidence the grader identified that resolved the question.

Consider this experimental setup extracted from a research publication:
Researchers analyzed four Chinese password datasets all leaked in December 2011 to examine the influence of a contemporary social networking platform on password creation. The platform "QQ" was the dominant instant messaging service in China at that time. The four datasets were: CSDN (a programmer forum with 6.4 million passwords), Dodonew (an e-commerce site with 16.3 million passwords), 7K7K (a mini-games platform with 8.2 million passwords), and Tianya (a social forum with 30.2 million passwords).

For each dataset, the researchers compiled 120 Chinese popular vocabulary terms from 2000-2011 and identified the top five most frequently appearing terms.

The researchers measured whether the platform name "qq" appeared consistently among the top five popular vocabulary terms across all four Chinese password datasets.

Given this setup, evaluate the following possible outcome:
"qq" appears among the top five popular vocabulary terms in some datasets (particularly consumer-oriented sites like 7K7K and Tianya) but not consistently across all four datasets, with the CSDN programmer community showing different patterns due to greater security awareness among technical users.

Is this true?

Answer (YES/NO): NO